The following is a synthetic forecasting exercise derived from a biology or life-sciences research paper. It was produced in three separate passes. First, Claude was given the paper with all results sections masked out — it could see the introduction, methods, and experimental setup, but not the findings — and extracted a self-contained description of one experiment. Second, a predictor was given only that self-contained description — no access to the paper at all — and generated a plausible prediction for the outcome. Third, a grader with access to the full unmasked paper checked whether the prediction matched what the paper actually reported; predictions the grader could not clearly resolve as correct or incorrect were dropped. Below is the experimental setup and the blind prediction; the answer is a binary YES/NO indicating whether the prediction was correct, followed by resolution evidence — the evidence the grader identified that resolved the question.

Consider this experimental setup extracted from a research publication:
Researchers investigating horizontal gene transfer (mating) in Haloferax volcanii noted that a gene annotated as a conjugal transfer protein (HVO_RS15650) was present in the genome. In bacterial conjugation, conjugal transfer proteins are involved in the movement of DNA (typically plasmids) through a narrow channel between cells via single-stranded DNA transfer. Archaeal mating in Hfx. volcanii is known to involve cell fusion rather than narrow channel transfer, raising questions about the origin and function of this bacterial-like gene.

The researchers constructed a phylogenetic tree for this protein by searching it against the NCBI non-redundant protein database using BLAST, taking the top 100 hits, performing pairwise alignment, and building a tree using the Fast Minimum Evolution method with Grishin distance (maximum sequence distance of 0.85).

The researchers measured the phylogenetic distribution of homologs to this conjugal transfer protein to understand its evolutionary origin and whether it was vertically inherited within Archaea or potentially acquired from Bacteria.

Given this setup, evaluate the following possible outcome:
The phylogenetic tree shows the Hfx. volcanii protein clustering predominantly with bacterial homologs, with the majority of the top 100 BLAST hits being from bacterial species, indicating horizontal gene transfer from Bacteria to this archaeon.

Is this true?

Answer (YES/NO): NO